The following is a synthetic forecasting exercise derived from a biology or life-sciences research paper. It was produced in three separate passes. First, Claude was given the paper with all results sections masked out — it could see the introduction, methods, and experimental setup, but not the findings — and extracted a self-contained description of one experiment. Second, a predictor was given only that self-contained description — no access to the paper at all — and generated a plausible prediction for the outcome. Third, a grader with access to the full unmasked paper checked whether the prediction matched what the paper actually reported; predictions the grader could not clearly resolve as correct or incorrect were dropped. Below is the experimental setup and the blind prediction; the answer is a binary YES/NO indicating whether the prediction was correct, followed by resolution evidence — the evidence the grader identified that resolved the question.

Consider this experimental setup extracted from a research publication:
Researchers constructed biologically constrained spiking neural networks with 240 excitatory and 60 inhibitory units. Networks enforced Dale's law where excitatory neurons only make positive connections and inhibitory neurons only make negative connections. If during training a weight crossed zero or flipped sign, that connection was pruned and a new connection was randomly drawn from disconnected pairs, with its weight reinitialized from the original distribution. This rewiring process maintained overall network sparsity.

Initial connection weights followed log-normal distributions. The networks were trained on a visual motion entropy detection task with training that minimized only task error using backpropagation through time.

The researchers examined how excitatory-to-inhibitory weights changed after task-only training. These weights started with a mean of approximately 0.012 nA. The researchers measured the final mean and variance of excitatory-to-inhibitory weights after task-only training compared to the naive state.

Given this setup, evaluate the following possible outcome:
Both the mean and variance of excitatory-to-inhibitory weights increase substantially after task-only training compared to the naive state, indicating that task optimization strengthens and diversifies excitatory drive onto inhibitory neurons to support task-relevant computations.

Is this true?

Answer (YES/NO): YES